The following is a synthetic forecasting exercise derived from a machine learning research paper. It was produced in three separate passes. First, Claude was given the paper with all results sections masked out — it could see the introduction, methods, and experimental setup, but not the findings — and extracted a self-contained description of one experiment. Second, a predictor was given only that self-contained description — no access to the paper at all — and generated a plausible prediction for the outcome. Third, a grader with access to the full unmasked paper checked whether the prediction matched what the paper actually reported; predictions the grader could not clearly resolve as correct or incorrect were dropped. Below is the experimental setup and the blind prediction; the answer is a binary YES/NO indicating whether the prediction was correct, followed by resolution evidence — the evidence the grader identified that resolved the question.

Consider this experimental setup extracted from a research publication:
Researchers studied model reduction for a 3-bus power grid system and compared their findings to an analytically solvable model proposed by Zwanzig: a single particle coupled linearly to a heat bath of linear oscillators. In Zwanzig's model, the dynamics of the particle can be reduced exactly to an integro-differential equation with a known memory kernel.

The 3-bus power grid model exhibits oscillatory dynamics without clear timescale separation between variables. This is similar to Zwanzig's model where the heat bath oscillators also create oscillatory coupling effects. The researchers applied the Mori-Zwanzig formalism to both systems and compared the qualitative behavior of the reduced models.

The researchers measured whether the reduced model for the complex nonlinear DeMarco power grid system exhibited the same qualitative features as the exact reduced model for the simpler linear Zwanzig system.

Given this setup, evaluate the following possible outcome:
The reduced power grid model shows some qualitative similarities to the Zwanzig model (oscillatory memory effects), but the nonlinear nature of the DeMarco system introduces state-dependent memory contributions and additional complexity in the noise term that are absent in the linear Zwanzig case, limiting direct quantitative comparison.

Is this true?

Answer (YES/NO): NO